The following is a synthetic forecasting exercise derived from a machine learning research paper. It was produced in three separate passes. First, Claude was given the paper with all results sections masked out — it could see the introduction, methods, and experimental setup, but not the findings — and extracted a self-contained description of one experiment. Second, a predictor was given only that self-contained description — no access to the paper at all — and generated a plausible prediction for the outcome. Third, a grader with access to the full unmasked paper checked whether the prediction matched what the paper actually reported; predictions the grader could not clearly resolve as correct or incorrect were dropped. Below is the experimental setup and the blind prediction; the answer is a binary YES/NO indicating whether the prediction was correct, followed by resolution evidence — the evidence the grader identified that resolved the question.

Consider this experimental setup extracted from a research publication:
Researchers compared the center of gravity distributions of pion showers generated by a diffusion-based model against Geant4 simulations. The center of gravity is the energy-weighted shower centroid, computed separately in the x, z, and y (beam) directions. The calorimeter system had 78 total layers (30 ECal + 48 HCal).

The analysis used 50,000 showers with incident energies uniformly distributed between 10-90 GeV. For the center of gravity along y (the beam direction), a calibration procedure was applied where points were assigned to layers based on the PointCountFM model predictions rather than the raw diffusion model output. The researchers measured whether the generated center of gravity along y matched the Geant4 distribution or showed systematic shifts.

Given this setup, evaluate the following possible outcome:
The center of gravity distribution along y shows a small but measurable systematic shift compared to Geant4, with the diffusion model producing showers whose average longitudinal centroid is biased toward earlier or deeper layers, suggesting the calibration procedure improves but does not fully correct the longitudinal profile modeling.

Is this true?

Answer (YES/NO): YES